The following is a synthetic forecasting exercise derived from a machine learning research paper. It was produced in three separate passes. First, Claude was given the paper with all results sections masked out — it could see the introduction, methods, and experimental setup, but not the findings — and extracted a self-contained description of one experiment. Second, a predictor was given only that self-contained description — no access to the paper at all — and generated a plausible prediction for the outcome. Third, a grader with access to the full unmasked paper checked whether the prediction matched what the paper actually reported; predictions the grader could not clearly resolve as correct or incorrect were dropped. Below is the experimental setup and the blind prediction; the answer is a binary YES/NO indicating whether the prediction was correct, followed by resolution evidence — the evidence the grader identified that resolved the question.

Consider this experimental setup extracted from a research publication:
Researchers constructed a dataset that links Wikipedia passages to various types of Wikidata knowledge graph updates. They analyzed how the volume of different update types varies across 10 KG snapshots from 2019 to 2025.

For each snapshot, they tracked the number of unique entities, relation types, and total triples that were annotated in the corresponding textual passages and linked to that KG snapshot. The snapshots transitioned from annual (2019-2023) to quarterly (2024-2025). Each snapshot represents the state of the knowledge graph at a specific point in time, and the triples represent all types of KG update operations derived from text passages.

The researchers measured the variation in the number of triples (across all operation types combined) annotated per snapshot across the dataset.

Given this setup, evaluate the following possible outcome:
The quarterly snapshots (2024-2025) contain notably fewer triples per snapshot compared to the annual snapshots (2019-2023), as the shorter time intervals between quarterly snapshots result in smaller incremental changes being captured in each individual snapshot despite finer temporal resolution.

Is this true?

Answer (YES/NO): NO